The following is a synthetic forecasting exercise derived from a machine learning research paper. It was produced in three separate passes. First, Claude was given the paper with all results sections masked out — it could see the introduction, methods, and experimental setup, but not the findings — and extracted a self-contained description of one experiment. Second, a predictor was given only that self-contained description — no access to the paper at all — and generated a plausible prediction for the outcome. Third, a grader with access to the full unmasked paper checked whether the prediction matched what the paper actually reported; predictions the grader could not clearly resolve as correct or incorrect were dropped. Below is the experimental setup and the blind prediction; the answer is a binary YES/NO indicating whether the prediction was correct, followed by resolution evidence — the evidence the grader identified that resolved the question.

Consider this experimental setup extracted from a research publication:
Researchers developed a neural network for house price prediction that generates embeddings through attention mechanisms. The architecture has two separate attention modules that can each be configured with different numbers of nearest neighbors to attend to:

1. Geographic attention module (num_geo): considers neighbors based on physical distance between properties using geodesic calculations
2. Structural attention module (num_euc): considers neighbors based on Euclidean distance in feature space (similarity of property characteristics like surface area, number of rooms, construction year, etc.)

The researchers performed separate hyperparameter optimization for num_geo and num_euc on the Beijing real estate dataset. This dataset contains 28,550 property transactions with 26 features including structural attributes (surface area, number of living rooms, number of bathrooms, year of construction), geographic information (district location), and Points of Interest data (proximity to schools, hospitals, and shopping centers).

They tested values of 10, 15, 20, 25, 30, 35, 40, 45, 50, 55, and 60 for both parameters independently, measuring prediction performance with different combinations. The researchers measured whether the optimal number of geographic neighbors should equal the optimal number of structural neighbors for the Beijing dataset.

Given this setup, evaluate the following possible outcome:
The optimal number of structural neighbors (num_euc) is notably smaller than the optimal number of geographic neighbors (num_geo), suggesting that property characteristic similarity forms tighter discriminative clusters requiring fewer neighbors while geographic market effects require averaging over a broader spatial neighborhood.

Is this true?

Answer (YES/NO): NO